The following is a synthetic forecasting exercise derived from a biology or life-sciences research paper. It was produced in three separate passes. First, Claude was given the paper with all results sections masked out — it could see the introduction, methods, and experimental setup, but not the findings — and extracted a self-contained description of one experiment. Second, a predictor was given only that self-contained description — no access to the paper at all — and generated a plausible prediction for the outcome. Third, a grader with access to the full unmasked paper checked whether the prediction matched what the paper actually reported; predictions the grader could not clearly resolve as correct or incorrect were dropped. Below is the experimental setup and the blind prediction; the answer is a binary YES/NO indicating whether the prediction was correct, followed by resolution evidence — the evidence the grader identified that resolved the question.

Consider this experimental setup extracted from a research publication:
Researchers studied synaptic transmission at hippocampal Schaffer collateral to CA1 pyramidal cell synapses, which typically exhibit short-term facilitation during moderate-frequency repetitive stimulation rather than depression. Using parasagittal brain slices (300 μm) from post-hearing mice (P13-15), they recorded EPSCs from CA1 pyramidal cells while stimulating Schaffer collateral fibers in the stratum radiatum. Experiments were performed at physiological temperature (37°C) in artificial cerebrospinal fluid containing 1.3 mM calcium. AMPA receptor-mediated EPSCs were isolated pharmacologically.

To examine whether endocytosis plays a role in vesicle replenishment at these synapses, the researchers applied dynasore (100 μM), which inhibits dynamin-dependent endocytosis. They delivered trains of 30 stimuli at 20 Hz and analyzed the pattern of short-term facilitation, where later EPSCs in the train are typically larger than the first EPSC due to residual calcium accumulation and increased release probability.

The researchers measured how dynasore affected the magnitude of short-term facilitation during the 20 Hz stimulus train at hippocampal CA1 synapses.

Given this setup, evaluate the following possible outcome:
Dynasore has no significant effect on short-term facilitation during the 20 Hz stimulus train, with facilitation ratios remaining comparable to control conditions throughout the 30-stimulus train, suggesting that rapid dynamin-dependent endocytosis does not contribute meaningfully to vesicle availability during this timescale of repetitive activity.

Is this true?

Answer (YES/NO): NO